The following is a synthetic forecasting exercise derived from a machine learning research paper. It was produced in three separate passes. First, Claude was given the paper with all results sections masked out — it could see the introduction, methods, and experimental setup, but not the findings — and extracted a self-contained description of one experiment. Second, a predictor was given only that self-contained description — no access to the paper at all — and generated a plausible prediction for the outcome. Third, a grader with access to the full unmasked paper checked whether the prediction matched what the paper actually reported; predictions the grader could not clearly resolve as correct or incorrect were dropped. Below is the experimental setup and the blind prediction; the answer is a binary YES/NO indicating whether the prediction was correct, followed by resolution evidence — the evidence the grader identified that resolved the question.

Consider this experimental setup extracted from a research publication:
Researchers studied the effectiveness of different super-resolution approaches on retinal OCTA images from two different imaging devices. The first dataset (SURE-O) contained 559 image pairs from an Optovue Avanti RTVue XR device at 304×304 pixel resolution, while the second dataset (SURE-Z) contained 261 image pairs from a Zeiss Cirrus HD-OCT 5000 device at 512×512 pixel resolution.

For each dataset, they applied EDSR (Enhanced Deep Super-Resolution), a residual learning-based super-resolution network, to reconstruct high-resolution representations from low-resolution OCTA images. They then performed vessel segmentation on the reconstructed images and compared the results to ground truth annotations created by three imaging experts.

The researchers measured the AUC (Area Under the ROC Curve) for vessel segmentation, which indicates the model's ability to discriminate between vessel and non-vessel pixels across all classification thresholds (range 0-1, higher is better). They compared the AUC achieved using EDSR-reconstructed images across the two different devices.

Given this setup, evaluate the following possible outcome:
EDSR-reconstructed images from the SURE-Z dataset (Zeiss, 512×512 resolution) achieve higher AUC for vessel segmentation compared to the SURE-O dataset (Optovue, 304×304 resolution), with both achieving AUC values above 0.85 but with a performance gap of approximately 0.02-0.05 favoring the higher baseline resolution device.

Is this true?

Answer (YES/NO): NO